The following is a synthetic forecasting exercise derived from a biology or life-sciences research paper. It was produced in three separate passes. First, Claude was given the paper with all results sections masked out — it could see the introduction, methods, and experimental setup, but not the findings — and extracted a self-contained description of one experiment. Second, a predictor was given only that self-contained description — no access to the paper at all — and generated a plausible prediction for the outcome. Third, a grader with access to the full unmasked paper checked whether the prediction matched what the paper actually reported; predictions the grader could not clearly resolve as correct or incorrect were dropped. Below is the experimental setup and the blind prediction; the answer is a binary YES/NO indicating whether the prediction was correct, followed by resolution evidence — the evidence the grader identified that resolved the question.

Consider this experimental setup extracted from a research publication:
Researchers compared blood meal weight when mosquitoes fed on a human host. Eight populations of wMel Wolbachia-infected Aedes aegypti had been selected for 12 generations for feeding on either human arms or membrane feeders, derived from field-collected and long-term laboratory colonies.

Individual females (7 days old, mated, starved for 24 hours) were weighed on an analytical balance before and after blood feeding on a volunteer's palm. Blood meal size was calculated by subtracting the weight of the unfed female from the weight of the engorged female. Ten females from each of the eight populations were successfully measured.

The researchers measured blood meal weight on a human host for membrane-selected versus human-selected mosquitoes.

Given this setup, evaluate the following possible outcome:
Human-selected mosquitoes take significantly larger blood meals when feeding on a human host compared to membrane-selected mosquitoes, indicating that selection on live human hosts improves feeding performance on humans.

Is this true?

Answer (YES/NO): NO